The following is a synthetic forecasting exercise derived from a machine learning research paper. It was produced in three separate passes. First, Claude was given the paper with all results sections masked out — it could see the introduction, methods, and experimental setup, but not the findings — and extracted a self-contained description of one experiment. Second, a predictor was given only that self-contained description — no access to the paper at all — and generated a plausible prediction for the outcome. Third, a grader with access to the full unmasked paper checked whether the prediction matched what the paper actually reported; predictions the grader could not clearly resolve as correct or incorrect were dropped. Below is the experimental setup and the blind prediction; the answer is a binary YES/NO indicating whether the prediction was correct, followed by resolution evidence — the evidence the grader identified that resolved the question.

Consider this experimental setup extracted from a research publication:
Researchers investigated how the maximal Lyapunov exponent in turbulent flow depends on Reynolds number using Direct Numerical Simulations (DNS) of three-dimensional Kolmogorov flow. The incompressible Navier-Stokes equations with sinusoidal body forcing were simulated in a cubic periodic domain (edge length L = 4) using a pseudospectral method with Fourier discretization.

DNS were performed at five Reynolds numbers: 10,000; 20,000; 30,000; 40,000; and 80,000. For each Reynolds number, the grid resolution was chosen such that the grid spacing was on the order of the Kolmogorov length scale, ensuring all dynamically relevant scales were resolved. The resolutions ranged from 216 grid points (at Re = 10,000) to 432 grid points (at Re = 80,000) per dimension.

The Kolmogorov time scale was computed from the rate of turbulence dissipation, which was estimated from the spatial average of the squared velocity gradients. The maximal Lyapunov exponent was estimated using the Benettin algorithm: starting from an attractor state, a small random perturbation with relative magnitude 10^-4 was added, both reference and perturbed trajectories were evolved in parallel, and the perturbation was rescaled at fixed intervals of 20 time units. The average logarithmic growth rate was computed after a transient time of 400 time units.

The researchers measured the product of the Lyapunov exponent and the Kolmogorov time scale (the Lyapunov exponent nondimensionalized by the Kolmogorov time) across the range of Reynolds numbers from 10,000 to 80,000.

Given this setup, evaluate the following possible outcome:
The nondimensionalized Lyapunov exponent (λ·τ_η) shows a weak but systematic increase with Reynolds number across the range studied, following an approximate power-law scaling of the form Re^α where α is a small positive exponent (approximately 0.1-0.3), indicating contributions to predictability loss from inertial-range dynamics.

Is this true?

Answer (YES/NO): NO